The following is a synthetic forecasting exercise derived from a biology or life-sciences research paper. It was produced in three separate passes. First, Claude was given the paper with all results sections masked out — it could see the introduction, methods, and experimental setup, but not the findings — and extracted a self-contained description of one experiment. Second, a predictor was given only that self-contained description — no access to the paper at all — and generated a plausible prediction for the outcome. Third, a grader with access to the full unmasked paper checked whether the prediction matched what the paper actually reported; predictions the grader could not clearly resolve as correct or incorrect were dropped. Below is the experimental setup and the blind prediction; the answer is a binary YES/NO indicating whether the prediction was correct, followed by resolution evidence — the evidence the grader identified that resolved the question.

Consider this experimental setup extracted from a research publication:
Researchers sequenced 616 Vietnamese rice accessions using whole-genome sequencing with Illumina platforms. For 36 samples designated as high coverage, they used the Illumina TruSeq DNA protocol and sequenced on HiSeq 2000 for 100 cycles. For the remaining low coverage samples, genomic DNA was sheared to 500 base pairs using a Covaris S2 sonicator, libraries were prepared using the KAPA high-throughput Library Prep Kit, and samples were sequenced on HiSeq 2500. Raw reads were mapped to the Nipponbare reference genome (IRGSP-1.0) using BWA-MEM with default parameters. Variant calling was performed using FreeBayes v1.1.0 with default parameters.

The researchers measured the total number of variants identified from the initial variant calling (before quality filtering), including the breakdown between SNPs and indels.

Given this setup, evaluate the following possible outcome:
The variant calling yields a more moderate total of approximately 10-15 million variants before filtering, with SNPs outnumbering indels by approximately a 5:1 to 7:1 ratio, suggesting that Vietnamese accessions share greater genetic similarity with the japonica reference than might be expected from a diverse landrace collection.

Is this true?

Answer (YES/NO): NO